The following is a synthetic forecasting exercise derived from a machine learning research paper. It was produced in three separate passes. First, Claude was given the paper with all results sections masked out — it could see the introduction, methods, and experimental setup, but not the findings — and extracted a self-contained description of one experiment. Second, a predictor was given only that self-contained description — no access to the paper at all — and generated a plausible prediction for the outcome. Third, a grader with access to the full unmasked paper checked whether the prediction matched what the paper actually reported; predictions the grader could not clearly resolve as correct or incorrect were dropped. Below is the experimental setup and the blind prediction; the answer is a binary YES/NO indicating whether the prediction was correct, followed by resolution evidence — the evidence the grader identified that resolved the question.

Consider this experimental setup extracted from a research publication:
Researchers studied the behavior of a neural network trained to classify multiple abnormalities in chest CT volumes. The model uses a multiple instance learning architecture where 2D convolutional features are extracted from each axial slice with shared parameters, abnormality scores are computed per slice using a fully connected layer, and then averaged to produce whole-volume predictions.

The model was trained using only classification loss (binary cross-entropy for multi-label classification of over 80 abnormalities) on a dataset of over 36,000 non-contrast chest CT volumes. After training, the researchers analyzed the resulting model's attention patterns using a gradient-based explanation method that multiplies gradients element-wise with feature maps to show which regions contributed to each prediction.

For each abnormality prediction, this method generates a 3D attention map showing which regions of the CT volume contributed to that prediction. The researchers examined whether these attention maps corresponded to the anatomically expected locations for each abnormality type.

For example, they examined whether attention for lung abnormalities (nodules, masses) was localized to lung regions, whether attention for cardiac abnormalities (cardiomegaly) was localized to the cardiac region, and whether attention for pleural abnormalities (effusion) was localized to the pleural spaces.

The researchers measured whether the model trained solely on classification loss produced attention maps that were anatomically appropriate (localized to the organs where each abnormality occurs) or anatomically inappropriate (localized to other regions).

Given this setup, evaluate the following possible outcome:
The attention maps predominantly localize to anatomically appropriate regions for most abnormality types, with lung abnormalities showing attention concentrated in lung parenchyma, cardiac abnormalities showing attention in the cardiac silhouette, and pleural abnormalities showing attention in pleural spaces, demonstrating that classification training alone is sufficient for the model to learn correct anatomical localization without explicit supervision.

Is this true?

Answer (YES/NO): NO